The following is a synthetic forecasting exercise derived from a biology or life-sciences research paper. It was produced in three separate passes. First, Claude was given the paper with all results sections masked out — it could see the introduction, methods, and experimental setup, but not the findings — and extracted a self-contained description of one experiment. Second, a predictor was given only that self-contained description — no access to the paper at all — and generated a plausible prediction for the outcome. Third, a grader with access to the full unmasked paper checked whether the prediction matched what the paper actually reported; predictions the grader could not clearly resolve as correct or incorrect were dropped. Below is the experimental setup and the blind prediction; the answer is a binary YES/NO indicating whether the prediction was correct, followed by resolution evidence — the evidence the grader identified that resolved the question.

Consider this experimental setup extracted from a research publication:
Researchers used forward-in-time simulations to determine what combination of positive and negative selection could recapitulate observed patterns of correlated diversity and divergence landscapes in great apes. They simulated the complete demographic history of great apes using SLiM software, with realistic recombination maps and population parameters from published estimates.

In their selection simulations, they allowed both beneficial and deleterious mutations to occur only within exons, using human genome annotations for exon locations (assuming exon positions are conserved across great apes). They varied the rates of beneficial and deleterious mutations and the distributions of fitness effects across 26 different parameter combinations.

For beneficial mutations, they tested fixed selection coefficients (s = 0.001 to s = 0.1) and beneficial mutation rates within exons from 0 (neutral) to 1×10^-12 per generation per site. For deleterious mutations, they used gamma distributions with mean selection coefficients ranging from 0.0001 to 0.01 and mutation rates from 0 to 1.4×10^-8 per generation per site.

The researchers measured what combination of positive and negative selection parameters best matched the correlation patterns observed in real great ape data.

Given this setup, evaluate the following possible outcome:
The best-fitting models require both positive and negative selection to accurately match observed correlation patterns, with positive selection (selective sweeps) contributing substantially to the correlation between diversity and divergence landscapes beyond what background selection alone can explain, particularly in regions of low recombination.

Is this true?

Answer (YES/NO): NO